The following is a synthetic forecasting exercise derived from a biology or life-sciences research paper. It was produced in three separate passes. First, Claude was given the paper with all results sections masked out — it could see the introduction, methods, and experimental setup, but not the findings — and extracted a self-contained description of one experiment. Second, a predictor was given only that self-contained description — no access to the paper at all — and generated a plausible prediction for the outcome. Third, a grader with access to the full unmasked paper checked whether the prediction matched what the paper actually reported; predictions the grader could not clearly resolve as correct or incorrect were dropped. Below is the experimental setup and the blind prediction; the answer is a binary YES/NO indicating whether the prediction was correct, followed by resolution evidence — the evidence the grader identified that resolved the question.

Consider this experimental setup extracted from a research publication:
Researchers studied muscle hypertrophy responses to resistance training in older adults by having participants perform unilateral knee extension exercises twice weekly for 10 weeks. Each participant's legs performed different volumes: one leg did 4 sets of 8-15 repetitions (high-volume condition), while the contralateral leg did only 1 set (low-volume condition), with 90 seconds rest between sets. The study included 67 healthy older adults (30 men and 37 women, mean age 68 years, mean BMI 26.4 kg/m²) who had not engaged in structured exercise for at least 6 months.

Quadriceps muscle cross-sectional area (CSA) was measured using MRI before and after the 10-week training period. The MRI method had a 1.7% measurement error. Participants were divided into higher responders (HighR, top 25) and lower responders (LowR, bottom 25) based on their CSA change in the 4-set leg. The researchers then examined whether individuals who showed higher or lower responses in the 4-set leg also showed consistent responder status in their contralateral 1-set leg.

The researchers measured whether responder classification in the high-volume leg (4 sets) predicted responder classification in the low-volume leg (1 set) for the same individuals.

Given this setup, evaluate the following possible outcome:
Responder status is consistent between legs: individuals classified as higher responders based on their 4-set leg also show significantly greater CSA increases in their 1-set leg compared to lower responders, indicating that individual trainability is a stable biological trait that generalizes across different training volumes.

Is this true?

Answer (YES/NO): YES